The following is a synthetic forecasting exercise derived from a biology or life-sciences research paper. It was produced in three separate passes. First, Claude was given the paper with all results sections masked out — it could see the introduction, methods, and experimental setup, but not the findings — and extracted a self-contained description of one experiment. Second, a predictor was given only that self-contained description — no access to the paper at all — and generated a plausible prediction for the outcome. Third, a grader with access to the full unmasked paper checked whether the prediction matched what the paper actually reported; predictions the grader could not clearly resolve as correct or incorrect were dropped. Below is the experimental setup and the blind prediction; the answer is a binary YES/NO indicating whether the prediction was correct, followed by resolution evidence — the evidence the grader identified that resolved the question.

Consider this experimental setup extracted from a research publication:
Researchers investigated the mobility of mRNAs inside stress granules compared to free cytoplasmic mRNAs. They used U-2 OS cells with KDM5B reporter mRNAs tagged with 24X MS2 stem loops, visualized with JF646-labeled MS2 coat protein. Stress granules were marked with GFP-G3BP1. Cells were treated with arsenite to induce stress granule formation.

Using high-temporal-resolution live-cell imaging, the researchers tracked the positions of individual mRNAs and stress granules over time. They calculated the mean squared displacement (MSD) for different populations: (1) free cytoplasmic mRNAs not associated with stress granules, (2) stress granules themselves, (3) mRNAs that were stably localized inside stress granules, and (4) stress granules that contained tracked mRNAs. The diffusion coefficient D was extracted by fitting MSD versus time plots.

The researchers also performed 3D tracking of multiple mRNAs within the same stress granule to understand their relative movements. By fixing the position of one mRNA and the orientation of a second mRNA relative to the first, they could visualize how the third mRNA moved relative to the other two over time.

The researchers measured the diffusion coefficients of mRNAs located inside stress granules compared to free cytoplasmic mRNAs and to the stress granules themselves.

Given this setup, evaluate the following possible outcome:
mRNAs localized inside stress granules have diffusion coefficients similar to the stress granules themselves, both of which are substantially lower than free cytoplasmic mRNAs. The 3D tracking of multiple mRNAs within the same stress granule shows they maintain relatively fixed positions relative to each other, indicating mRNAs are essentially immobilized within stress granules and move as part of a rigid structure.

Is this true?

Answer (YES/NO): NO